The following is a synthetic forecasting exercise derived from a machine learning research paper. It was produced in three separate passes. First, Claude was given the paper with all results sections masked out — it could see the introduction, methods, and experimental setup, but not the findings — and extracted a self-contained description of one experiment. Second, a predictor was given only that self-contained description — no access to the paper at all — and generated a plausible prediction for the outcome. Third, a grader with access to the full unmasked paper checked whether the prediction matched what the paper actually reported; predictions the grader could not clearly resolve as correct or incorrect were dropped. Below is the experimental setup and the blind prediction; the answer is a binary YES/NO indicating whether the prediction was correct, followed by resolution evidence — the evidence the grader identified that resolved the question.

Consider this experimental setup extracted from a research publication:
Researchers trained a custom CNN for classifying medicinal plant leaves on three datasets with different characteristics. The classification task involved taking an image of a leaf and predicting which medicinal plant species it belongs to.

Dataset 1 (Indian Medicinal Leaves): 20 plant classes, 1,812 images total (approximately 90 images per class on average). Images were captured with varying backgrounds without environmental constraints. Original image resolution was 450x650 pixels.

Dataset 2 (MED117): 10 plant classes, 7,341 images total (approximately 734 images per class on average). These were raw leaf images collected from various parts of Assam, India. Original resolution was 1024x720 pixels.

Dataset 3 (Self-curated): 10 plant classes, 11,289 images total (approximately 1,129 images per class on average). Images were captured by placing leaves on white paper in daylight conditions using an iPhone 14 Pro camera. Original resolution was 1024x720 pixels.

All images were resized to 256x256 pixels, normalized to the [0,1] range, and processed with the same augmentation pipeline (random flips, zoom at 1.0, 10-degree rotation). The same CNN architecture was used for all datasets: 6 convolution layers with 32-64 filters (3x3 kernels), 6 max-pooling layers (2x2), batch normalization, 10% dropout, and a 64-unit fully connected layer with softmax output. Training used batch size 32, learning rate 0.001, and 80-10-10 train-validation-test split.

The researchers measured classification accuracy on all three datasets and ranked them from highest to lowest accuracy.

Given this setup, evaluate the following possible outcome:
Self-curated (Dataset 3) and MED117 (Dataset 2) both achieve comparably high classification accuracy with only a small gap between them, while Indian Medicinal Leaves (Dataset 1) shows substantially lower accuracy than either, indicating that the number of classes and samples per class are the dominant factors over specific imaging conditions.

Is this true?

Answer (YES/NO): NO